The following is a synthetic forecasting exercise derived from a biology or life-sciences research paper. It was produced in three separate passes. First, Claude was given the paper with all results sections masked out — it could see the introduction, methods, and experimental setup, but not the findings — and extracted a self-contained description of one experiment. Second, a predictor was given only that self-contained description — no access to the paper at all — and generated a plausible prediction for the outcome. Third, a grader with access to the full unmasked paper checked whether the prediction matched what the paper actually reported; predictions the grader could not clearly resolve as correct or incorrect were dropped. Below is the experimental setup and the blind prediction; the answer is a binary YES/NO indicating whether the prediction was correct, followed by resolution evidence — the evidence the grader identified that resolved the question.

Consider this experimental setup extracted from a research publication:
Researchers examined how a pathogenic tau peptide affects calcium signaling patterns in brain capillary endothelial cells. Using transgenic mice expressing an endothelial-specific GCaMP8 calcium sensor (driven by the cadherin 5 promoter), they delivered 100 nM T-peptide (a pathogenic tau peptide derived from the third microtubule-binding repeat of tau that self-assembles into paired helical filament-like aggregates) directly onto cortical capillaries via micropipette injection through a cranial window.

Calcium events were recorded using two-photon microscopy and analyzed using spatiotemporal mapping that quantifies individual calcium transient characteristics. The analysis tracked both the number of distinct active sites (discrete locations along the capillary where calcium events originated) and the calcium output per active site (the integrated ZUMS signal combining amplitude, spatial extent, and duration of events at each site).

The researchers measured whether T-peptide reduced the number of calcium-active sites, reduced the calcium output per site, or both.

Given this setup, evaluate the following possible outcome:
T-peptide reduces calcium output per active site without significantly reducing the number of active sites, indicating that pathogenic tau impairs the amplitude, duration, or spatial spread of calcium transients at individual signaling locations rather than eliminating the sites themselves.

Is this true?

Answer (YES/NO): YES